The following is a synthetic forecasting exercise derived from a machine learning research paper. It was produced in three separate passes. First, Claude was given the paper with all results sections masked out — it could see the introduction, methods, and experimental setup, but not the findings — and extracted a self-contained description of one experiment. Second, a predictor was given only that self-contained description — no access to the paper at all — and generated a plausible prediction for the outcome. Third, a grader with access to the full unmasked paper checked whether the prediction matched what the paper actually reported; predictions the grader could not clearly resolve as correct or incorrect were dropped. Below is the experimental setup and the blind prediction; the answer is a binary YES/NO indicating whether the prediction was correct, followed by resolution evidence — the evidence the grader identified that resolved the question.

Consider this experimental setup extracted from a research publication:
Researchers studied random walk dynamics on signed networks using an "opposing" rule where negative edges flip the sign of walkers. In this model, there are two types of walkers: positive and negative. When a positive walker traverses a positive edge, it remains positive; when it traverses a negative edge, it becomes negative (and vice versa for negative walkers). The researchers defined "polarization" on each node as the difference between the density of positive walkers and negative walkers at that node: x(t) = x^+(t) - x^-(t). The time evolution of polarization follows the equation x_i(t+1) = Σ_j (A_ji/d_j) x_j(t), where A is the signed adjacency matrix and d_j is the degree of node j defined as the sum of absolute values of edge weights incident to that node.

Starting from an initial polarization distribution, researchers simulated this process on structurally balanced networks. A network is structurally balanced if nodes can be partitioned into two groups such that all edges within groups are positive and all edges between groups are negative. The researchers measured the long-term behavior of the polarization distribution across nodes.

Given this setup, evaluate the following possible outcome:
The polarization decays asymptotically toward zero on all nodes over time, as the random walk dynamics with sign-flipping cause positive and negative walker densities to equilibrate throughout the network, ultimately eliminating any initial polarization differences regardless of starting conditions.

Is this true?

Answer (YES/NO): NO